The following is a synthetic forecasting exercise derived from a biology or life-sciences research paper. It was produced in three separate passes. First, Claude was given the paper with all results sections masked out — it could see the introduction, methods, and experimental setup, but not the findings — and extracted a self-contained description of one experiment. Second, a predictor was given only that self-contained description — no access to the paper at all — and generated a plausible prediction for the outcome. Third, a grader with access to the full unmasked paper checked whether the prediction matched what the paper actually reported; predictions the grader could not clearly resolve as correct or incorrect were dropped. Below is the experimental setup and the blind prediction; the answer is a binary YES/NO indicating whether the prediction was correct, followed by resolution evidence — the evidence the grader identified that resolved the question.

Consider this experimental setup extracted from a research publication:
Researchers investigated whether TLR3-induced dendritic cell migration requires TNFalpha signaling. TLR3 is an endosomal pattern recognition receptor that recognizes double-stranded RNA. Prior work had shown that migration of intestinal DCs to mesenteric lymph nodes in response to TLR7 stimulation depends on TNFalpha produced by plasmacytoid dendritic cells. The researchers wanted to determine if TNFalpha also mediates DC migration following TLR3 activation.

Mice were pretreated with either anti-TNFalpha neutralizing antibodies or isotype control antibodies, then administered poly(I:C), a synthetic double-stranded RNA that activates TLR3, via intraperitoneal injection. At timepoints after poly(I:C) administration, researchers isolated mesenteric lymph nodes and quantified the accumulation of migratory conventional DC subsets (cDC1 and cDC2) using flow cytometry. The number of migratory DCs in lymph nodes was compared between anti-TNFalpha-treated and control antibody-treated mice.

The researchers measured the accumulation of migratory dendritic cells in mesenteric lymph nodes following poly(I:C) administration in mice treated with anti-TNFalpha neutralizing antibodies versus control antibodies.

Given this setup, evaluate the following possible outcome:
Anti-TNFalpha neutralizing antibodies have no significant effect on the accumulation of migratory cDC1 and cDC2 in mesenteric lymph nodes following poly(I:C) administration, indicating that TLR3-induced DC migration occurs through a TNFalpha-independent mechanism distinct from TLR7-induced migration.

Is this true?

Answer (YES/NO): NO